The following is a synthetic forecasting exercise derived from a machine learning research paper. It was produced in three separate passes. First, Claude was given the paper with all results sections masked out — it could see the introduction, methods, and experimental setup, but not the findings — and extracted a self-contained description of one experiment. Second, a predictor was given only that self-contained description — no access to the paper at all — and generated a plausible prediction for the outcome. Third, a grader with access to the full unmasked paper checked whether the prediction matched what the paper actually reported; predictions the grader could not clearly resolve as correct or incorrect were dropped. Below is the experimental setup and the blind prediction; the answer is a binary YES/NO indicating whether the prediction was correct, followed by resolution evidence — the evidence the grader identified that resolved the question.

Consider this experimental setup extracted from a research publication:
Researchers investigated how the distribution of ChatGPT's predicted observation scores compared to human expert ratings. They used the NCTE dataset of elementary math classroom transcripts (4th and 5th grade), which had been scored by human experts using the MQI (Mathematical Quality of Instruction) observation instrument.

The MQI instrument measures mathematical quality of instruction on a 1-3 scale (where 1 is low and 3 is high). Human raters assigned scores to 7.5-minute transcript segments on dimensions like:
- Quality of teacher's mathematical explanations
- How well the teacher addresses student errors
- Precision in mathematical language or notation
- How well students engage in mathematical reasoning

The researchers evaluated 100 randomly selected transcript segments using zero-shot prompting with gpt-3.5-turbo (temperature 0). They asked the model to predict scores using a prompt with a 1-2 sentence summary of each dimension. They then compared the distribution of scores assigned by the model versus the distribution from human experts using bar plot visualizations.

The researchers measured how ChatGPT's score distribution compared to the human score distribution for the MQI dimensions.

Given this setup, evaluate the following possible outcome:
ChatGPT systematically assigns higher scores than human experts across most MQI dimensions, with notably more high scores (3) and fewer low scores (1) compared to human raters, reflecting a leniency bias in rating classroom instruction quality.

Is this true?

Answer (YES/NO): NO